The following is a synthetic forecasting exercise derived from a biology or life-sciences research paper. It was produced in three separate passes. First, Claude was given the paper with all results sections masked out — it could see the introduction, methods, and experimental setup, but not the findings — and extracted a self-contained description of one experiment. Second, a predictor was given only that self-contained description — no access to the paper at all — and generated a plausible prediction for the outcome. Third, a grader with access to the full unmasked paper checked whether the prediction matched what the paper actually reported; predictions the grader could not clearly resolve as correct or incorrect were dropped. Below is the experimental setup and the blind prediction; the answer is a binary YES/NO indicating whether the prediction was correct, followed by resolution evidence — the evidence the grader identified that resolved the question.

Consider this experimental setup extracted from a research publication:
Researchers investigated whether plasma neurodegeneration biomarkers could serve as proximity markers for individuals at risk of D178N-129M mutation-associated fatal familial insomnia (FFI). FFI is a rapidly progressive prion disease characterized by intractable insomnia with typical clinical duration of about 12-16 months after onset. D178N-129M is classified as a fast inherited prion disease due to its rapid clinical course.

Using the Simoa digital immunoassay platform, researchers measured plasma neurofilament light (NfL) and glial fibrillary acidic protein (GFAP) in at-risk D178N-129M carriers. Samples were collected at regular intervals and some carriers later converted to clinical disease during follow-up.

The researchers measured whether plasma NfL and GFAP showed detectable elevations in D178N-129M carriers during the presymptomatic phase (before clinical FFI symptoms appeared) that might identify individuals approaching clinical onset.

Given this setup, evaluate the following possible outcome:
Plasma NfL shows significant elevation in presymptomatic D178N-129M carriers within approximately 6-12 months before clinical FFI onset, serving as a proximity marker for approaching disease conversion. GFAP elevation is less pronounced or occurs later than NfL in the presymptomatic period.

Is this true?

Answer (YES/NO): NO